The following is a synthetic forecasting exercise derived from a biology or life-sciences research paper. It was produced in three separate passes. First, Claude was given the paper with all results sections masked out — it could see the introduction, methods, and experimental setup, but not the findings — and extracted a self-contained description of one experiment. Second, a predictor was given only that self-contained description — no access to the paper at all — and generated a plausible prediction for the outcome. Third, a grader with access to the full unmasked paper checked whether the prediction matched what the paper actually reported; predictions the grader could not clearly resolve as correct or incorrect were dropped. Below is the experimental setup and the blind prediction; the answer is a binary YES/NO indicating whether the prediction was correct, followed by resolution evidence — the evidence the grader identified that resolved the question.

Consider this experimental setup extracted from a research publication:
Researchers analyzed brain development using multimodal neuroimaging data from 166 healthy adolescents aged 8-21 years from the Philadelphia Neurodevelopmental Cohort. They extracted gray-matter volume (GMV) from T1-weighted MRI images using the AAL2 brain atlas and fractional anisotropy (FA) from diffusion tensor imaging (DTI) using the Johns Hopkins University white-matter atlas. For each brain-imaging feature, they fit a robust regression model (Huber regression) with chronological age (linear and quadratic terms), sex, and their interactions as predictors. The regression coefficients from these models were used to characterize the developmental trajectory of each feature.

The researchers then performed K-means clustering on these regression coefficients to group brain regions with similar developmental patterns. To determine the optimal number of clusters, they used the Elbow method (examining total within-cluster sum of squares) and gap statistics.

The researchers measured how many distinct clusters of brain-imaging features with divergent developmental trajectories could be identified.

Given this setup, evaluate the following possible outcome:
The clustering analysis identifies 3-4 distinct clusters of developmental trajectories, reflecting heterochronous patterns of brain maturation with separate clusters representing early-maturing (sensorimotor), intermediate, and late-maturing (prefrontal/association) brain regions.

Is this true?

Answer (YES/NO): NO